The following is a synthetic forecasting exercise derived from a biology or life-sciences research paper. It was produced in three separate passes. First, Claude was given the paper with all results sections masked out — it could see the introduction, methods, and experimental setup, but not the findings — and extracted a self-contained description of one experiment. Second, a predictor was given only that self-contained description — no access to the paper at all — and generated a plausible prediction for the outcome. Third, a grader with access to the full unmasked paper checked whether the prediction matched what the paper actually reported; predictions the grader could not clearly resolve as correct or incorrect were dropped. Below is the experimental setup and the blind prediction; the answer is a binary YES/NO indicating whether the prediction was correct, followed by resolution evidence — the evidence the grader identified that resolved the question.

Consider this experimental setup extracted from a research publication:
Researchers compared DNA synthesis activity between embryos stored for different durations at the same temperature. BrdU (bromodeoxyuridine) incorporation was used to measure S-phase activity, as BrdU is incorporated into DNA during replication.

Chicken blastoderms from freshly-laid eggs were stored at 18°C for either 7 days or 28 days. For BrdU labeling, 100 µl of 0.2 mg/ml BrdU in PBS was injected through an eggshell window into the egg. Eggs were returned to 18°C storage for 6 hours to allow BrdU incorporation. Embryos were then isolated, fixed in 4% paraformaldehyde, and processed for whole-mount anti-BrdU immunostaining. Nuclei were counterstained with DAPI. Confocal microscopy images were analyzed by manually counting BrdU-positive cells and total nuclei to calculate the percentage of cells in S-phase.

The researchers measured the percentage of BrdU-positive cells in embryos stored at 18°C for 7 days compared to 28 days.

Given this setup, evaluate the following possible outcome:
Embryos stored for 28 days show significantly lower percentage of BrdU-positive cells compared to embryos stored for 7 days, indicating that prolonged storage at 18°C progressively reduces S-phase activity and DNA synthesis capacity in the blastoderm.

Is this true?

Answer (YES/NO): NO